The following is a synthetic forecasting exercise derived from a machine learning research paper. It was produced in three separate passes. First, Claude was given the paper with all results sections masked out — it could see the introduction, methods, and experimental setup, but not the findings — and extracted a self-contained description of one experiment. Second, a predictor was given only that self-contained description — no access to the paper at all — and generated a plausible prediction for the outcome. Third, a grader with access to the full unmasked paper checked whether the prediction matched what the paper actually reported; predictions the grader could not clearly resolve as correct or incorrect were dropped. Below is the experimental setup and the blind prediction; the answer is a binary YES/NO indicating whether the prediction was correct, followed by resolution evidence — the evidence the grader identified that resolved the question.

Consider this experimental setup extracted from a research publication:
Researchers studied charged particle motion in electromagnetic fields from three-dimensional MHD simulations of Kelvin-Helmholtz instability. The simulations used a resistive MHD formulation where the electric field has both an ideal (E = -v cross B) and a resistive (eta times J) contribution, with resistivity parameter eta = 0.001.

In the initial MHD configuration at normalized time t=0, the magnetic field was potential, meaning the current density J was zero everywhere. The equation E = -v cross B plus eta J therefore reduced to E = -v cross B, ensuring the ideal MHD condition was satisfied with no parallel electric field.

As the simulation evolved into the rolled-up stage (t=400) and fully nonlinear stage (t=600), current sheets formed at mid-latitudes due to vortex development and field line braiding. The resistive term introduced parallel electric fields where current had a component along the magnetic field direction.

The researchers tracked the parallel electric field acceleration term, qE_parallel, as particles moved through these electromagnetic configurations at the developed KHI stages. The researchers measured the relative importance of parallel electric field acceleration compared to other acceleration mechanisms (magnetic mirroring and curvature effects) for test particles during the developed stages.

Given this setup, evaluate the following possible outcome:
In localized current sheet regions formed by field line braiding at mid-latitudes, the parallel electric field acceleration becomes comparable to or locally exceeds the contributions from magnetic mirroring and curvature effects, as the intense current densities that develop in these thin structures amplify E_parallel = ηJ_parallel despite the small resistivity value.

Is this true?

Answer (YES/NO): NO